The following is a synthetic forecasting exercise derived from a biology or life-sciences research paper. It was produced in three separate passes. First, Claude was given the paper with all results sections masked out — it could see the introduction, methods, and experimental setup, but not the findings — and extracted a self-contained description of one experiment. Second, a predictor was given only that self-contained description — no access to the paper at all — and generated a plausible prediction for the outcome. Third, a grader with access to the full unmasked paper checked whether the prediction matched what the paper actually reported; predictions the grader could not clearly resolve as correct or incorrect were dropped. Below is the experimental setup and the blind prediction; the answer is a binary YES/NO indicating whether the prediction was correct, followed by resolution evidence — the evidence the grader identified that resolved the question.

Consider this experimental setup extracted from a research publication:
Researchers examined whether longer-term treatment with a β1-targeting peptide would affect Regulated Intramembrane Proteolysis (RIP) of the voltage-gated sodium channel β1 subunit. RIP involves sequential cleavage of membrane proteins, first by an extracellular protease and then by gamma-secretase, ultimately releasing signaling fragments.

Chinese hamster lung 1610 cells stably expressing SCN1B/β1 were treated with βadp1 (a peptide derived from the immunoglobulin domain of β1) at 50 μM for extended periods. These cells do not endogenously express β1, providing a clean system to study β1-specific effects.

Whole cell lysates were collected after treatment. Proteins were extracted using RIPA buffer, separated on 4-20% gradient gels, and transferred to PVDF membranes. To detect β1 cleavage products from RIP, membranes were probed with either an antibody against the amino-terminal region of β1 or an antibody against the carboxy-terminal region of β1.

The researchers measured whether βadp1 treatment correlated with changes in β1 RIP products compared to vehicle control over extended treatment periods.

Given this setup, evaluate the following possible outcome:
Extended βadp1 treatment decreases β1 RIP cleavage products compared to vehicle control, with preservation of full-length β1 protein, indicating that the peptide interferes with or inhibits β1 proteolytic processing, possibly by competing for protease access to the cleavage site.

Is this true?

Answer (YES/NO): NO